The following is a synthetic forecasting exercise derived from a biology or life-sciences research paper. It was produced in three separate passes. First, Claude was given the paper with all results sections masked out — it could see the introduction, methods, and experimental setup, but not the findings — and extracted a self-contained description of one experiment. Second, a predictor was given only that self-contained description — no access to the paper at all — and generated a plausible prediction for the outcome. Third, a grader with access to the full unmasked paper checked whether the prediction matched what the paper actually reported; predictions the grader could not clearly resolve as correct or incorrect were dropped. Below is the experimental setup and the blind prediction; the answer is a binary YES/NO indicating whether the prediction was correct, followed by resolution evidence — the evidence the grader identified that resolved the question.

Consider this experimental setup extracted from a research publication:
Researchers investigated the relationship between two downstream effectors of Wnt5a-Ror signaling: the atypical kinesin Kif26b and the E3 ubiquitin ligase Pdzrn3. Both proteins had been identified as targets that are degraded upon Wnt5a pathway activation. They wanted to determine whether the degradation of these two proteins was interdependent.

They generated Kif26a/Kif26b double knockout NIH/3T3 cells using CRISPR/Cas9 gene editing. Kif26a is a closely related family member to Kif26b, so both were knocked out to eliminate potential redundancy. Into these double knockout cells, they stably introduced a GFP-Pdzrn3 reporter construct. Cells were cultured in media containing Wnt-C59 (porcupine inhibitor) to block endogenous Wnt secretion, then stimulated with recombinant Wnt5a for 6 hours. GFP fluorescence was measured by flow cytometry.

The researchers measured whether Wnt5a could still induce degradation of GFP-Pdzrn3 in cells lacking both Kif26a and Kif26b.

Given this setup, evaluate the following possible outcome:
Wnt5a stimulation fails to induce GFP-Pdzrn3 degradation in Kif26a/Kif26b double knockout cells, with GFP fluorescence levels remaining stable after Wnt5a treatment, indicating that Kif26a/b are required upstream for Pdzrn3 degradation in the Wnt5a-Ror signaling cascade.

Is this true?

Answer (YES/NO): NO